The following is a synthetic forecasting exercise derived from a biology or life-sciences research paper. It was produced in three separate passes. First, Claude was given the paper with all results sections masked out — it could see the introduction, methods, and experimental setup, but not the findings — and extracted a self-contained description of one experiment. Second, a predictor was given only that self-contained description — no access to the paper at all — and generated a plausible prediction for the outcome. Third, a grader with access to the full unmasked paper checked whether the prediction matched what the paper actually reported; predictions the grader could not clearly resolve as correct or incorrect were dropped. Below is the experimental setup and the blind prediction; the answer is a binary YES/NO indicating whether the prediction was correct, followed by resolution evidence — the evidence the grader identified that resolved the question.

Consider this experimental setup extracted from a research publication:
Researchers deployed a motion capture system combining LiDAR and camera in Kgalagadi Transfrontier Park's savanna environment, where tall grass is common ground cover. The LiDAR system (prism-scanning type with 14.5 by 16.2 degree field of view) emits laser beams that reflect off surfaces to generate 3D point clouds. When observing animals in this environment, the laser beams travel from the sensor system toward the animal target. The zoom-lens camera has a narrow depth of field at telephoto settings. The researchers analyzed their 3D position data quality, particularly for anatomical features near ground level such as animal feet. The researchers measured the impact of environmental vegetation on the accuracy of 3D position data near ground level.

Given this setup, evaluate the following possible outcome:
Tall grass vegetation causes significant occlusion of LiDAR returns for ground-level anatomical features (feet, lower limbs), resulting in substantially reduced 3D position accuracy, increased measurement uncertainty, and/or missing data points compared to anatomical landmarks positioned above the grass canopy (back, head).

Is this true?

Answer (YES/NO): YES